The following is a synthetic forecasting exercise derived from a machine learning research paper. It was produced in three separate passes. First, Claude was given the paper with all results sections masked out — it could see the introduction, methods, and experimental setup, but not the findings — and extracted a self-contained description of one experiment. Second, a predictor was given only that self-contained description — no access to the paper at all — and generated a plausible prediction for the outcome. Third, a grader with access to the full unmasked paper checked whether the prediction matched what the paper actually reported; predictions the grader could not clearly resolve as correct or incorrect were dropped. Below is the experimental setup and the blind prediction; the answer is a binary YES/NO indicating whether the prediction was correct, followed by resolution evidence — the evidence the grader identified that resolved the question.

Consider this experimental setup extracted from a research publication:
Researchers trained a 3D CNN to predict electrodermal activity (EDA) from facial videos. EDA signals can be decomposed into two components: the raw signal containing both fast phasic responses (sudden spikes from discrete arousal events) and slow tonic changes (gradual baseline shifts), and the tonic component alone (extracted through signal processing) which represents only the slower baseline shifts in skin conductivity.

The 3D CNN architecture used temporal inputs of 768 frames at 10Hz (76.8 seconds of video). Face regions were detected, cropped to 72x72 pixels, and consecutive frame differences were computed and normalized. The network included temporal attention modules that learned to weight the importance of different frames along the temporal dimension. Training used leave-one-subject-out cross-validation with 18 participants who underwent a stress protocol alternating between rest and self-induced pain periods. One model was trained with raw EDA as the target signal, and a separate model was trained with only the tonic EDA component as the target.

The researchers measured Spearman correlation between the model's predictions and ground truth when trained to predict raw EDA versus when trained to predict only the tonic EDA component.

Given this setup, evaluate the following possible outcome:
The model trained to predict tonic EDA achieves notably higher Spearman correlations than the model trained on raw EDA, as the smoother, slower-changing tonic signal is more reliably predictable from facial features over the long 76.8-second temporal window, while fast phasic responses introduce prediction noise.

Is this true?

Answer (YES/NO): NO